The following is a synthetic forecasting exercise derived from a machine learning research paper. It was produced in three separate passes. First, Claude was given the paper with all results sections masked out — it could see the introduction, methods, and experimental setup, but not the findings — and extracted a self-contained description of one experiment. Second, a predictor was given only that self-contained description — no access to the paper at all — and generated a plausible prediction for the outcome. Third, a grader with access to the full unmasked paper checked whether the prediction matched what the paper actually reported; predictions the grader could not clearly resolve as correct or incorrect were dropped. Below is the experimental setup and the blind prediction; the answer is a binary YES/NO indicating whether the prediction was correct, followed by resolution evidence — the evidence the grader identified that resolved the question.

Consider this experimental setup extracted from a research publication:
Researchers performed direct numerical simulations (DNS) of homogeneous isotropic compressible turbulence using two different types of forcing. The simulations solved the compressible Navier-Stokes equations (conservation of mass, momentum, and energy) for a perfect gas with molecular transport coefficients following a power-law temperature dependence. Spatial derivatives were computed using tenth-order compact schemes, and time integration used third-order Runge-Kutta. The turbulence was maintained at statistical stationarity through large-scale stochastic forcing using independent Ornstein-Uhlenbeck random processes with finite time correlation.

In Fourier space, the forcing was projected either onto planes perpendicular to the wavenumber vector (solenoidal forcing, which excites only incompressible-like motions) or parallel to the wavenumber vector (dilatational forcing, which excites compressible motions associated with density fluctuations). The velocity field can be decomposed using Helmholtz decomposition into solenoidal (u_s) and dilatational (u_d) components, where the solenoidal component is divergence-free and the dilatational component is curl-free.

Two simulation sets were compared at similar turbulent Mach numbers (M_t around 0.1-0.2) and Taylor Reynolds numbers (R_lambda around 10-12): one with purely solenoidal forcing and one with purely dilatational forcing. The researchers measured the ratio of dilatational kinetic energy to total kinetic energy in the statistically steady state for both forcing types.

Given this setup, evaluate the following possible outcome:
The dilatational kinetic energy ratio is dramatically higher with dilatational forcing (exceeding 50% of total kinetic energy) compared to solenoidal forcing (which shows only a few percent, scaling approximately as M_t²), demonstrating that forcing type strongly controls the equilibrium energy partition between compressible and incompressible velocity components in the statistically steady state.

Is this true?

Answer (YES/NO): YES